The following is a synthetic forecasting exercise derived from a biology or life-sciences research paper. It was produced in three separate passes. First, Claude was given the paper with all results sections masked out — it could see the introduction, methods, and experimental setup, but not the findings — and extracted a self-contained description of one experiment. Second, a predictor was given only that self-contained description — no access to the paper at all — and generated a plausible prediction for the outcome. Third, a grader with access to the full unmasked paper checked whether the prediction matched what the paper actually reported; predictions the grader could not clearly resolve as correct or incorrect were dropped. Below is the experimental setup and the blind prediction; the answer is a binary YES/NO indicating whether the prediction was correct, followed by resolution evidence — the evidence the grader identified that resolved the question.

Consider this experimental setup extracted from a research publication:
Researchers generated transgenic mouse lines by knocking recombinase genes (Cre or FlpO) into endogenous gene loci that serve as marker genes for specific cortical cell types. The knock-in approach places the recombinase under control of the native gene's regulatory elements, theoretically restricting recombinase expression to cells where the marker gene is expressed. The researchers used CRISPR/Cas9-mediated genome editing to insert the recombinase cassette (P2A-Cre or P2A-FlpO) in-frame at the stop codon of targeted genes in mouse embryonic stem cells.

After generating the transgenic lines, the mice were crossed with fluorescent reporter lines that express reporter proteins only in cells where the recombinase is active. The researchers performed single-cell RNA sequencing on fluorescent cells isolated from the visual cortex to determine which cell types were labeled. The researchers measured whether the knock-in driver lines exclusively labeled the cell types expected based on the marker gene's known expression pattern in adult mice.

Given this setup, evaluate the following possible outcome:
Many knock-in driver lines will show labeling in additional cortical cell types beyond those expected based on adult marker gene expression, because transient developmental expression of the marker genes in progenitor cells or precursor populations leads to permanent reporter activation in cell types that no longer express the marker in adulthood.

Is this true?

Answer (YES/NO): NO